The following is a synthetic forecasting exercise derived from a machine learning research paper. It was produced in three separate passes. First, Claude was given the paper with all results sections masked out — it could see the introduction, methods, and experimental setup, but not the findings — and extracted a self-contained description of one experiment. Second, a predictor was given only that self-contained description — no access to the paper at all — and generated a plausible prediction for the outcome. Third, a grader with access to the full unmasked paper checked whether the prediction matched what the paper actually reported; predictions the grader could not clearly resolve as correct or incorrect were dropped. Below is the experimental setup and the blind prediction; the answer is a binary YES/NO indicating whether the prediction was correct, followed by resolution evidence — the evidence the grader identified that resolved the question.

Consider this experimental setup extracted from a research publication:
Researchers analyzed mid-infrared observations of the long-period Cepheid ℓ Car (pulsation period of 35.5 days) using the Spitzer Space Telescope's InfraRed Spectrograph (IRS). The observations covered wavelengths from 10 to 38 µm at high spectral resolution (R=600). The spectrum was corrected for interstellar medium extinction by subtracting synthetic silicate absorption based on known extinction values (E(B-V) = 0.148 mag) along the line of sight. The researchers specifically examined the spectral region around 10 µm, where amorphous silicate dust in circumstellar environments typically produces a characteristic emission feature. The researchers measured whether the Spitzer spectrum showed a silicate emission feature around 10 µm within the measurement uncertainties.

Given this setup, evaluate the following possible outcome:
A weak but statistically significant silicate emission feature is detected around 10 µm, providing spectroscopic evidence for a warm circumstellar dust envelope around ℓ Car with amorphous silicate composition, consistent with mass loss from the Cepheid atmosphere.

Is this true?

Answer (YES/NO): NO